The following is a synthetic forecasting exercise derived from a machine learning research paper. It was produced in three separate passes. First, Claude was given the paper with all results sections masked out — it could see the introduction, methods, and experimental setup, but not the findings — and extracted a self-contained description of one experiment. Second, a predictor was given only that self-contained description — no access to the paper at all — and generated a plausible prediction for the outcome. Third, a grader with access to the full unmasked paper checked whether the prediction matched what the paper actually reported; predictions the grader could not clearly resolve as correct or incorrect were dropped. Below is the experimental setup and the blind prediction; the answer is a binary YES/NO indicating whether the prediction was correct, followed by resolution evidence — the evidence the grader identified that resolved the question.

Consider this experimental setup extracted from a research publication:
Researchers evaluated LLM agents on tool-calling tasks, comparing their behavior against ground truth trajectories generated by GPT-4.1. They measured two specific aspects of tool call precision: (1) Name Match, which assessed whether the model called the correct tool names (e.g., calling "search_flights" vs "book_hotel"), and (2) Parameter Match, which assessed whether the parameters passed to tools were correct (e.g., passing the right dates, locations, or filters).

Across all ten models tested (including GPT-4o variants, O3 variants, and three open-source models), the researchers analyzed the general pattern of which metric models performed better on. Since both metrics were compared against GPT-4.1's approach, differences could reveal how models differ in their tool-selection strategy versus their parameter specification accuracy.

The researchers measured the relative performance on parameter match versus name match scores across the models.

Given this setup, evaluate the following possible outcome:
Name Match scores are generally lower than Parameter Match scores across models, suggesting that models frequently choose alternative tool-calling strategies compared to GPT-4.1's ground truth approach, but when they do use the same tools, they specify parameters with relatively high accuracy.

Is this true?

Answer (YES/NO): YES